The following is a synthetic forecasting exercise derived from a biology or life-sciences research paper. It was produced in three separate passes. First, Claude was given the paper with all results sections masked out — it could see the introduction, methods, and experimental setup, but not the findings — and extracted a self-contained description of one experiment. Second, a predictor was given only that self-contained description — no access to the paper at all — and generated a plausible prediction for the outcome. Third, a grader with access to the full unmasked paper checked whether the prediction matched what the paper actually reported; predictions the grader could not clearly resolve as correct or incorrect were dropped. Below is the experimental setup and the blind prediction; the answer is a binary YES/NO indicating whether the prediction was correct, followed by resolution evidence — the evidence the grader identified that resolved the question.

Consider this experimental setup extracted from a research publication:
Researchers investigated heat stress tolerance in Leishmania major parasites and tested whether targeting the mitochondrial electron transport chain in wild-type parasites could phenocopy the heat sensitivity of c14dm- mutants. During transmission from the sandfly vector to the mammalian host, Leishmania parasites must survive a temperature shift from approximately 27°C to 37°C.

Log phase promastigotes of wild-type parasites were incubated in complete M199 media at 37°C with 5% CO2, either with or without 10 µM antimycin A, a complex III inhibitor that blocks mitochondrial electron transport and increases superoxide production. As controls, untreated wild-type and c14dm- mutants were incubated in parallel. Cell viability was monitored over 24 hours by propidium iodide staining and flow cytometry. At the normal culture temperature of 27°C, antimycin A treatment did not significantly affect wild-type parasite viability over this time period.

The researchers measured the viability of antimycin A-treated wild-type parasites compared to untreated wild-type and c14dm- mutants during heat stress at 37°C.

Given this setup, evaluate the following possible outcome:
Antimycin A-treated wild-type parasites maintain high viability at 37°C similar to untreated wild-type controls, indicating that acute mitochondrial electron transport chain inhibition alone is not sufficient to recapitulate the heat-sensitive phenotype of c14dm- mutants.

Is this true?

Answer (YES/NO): NO